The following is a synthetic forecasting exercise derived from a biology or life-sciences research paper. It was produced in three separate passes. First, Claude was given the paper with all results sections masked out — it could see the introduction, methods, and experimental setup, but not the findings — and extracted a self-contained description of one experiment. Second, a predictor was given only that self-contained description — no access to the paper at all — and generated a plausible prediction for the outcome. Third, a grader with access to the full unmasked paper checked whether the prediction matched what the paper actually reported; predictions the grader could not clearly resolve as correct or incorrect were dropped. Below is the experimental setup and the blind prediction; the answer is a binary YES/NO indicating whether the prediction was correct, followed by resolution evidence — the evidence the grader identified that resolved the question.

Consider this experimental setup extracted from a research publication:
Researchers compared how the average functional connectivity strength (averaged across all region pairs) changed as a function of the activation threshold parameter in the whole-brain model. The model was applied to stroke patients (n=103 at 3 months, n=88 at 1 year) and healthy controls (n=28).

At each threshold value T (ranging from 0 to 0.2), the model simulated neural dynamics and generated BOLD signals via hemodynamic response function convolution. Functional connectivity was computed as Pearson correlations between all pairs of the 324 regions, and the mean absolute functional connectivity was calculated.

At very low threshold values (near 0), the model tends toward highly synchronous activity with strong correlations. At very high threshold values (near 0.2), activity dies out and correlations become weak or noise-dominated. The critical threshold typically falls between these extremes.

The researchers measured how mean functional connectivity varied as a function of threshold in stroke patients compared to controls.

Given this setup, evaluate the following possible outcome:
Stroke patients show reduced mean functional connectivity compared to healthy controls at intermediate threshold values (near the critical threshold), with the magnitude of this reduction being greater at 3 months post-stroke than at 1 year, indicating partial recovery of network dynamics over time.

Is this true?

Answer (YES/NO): YES